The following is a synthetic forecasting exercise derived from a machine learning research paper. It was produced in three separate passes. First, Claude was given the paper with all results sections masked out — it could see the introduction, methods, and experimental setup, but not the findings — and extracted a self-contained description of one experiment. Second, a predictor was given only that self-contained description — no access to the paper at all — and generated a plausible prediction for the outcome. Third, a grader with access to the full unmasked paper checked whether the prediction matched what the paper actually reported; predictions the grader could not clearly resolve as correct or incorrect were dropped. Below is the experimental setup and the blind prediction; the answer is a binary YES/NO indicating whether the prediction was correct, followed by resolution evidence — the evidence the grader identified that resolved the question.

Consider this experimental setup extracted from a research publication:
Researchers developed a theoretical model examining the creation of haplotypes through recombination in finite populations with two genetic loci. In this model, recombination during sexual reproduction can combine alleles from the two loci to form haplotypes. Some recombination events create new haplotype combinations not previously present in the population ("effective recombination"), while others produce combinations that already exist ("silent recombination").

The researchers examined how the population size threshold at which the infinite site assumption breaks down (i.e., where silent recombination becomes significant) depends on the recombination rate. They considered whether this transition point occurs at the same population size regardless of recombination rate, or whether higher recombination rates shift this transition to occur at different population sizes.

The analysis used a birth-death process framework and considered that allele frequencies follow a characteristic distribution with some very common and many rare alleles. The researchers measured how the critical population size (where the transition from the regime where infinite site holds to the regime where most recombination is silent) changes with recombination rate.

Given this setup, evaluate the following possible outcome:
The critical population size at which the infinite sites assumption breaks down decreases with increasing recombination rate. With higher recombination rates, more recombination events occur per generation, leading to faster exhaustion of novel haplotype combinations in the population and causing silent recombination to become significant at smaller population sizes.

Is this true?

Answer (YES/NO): NO